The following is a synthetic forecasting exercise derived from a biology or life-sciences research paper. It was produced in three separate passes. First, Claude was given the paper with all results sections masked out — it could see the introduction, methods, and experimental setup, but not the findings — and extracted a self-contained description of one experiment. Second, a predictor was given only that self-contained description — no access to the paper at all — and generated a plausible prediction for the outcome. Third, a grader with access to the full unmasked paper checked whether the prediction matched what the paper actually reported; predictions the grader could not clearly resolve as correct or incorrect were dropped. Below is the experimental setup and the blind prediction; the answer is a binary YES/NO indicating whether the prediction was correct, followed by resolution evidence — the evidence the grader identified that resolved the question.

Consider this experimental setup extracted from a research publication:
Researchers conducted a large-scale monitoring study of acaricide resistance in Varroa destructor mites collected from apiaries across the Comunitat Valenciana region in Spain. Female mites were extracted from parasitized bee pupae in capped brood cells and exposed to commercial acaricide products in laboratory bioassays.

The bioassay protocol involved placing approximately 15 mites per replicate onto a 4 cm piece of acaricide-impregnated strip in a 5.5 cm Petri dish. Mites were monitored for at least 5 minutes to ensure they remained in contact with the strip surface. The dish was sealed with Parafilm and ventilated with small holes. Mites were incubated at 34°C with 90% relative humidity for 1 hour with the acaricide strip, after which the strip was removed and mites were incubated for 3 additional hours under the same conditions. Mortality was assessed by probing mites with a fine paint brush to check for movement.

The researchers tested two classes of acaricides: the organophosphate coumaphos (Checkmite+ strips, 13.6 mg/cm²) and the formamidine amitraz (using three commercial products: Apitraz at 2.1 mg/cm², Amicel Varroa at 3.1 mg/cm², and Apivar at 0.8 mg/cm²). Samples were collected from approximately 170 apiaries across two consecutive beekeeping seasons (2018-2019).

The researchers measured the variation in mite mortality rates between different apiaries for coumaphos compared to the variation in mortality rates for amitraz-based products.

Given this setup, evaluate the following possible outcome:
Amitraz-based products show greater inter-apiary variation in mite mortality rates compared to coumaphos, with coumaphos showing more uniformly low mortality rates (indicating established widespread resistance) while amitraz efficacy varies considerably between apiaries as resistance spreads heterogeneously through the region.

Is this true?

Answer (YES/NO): NO